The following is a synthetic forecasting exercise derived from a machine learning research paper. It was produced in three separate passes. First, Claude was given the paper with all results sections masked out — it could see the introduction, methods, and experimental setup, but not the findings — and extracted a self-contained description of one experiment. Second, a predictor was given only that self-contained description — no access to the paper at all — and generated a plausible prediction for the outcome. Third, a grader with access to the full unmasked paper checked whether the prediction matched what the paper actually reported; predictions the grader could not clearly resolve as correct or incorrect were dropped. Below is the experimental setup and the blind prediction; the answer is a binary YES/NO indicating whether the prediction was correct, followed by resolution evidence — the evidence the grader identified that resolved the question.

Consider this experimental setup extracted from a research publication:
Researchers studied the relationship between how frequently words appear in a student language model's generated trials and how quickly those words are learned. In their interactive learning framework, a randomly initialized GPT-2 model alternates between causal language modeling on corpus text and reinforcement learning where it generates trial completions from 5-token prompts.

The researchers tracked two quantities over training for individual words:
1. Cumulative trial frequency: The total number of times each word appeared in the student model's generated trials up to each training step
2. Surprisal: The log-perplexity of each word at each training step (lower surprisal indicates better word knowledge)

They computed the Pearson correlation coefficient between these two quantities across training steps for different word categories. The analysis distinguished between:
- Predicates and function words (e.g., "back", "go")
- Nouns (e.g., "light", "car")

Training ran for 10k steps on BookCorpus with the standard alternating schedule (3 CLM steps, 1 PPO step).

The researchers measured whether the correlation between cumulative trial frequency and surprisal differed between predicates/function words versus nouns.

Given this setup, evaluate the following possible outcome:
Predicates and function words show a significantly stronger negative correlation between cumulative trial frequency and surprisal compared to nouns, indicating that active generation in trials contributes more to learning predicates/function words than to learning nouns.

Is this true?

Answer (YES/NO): YES